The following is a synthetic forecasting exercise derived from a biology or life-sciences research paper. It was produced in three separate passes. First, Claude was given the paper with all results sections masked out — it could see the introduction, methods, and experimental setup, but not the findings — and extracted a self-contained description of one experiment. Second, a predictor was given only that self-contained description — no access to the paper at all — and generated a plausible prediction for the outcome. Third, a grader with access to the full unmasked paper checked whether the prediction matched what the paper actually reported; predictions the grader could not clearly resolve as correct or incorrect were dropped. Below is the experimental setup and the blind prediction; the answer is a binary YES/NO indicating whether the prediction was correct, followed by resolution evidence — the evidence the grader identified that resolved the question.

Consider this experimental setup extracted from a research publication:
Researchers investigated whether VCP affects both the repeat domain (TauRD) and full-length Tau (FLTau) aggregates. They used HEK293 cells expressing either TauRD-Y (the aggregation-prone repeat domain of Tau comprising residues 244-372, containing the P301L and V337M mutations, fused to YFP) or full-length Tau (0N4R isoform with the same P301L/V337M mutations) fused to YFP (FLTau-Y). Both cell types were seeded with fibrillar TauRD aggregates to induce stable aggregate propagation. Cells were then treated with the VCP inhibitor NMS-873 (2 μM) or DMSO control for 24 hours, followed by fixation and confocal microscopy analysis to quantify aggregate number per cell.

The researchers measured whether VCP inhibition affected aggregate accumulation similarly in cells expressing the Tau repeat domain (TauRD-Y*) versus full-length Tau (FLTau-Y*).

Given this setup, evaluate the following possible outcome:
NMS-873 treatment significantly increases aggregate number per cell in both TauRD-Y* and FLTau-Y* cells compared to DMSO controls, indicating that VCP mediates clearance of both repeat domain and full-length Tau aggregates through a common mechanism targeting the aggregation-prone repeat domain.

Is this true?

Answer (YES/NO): YES